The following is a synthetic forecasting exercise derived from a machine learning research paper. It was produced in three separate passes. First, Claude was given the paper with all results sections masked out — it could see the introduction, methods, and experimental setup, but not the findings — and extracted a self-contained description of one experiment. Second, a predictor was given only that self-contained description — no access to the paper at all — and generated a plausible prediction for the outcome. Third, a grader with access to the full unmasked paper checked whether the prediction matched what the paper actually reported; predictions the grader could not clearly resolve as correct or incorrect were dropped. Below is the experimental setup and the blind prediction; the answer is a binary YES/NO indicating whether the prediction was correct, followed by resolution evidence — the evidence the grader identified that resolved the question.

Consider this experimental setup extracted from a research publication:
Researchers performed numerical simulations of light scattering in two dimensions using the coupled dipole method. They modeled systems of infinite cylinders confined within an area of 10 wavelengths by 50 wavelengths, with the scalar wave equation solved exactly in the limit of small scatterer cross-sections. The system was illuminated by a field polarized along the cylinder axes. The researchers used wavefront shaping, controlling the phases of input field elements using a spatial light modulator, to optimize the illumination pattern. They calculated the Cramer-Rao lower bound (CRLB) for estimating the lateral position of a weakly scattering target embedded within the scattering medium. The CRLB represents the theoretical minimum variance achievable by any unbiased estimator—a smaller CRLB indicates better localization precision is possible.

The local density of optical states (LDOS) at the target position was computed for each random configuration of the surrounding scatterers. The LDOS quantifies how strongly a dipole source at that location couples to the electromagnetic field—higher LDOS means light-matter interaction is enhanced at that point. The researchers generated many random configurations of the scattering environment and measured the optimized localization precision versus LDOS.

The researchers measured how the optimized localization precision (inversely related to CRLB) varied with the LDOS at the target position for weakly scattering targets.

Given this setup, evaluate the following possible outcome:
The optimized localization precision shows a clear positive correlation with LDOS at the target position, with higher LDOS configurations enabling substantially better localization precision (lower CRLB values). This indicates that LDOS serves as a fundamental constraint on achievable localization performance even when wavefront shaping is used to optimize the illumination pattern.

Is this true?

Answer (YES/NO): YES